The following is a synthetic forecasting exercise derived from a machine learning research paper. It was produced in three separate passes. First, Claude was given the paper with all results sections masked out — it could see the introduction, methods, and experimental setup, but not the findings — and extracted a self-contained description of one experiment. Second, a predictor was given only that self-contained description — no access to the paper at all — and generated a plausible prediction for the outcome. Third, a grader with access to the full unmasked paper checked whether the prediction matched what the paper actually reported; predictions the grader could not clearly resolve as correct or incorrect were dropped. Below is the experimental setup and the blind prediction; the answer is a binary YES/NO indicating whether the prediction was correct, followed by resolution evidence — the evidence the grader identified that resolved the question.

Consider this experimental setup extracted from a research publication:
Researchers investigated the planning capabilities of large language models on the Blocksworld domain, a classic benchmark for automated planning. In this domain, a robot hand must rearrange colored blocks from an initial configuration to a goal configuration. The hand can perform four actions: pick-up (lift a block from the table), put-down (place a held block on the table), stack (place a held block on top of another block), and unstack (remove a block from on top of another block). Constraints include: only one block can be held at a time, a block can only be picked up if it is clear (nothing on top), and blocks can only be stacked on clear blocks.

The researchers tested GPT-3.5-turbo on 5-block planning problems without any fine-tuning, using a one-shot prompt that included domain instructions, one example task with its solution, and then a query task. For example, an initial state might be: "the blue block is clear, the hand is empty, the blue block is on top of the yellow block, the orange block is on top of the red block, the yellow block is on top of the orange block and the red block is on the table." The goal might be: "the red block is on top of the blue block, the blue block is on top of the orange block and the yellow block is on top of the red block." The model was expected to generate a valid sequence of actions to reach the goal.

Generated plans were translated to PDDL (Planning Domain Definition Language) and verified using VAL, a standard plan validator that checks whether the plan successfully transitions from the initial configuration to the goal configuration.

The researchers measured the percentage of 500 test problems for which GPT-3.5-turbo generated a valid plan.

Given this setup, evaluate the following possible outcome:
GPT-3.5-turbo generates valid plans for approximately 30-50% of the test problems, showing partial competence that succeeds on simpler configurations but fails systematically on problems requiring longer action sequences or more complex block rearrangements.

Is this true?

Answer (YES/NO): NO